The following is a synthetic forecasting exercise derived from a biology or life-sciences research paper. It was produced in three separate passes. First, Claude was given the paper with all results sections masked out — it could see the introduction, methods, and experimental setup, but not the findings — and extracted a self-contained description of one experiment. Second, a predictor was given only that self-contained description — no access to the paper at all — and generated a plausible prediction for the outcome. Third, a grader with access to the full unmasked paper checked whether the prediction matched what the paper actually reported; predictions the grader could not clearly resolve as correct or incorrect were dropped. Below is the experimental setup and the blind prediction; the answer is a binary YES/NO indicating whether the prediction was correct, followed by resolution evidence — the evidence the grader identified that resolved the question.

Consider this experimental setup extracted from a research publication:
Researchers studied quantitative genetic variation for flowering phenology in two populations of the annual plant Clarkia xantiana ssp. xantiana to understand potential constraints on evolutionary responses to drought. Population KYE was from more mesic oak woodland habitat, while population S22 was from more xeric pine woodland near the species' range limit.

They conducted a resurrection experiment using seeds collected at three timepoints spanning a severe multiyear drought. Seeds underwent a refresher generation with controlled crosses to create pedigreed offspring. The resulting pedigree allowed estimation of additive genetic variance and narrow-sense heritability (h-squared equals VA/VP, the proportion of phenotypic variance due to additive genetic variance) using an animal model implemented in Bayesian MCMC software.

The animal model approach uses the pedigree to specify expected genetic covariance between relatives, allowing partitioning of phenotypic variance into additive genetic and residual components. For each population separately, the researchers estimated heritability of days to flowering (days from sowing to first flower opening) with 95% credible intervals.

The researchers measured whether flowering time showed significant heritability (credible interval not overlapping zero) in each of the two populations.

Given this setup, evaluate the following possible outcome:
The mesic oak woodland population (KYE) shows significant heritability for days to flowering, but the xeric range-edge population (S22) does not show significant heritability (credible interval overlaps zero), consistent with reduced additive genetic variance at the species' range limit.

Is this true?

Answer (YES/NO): NO